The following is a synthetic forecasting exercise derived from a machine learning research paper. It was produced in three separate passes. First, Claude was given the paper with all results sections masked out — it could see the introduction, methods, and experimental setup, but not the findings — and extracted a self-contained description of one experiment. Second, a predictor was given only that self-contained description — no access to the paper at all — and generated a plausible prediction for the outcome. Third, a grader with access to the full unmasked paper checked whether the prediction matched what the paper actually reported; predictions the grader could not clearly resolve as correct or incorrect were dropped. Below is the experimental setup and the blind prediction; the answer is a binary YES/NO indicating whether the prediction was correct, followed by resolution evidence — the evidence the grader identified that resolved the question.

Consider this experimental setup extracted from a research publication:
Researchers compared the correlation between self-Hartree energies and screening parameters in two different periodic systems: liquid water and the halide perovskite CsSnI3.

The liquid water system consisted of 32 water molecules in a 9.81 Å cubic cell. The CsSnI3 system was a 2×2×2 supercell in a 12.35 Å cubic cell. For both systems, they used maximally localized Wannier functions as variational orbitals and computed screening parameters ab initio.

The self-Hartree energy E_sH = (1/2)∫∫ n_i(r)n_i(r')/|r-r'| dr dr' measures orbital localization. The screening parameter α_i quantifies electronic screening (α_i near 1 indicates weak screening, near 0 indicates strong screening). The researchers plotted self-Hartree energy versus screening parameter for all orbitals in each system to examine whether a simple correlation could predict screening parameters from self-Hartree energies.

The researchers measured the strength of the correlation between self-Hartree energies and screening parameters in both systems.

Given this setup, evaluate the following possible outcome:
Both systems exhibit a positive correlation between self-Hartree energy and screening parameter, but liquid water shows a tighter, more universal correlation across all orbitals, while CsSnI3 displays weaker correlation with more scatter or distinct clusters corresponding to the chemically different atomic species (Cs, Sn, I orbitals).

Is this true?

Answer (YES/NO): NO